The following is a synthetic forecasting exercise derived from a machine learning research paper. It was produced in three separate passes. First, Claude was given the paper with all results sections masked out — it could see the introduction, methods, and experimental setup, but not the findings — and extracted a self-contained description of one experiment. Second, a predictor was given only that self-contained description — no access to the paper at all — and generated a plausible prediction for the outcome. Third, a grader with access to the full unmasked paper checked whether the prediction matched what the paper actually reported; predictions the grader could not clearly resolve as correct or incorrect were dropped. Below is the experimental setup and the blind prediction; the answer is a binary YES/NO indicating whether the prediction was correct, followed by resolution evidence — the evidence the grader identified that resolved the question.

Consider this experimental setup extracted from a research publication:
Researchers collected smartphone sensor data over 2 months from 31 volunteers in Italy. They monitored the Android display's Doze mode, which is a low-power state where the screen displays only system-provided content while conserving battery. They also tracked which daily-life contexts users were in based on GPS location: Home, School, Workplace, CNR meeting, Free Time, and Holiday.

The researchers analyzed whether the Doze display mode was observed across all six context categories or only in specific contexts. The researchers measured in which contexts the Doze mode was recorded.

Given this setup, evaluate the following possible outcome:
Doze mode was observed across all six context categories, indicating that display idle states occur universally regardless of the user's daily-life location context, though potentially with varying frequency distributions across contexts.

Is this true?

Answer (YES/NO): NO